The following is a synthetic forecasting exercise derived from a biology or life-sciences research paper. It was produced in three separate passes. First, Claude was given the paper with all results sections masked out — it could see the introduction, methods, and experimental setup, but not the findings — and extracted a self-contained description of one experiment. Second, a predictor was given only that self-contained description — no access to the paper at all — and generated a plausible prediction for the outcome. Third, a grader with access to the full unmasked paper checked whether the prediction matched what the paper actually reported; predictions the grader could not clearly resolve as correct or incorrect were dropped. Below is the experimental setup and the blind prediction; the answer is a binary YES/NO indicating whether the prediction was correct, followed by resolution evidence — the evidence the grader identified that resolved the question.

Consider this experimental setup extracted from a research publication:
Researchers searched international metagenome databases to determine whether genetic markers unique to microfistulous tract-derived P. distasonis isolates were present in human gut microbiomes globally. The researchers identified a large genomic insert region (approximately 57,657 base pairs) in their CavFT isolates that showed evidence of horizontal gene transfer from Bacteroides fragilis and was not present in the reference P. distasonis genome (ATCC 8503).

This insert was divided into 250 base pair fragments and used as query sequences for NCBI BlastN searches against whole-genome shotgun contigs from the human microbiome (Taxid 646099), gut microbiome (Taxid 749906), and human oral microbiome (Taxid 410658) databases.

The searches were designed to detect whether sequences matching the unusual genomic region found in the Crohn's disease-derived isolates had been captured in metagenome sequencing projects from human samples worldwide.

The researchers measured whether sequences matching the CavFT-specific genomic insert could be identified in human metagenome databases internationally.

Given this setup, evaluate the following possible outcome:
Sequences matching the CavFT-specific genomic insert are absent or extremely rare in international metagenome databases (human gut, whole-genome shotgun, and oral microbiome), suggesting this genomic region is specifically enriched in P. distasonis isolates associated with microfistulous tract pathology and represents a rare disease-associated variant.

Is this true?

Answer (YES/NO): NO